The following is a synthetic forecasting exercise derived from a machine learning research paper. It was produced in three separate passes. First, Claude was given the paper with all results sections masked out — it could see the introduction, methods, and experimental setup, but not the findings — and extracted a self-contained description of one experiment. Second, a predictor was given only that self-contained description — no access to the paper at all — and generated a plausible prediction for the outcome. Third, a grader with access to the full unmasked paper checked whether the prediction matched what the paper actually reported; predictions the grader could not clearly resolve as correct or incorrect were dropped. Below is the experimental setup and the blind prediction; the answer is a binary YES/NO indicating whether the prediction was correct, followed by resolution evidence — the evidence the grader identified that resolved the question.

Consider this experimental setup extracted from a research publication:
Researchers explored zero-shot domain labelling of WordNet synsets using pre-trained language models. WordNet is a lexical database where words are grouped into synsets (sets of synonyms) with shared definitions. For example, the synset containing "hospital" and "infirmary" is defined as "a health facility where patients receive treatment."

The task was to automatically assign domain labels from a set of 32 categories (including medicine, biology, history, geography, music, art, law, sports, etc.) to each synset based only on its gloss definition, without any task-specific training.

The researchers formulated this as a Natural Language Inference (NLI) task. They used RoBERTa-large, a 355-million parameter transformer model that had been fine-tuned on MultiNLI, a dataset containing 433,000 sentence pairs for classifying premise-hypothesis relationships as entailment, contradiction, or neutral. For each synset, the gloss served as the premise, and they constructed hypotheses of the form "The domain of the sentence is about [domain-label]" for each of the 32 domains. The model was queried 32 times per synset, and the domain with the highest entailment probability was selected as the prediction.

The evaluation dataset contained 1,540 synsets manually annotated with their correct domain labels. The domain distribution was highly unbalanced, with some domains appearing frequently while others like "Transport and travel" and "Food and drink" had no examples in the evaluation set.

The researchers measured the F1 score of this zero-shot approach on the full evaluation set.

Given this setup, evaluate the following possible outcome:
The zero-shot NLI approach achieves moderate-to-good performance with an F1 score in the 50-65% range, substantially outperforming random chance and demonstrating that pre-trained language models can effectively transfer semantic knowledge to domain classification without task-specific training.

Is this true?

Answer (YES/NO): NO